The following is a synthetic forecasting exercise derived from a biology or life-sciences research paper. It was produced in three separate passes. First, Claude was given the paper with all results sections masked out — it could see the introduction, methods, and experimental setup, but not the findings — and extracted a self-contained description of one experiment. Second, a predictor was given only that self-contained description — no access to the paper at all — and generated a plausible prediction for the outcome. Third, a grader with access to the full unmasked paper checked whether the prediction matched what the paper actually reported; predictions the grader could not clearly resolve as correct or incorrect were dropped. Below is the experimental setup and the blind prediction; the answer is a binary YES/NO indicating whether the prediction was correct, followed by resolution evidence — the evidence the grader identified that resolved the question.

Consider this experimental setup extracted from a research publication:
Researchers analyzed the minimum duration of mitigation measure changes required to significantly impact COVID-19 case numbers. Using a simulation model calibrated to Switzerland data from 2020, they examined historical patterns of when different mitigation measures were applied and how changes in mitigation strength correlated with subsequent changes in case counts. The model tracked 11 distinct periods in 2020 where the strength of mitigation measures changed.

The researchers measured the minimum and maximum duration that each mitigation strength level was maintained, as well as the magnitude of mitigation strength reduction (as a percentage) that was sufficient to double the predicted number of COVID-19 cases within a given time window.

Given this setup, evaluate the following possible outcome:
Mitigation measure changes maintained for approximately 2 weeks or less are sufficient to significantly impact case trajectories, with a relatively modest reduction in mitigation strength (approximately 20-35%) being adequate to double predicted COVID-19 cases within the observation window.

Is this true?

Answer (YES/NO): NO